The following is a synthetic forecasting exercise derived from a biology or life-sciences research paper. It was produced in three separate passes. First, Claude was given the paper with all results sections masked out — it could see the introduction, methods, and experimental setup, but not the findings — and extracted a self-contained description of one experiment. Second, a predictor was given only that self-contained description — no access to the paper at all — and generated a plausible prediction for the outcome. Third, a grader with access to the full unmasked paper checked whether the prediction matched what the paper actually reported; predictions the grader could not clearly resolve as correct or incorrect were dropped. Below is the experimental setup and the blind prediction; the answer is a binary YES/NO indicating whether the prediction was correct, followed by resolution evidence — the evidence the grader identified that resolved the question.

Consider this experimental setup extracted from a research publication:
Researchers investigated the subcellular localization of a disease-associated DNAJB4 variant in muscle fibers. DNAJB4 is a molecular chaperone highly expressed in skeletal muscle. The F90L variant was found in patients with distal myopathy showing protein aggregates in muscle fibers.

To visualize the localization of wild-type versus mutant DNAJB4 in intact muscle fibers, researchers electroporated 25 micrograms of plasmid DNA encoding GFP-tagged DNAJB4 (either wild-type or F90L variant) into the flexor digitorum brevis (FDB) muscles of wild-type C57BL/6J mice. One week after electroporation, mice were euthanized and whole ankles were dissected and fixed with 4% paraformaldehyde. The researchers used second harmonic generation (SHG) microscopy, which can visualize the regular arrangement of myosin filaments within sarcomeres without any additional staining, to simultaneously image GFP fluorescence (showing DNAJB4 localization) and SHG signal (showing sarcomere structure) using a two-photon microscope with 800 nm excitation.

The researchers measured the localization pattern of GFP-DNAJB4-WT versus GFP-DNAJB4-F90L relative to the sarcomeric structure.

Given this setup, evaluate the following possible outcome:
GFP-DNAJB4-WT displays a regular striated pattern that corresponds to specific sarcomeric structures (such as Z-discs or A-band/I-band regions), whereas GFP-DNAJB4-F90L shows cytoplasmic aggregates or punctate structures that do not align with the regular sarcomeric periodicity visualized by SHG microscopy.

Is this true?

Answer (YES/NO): NO